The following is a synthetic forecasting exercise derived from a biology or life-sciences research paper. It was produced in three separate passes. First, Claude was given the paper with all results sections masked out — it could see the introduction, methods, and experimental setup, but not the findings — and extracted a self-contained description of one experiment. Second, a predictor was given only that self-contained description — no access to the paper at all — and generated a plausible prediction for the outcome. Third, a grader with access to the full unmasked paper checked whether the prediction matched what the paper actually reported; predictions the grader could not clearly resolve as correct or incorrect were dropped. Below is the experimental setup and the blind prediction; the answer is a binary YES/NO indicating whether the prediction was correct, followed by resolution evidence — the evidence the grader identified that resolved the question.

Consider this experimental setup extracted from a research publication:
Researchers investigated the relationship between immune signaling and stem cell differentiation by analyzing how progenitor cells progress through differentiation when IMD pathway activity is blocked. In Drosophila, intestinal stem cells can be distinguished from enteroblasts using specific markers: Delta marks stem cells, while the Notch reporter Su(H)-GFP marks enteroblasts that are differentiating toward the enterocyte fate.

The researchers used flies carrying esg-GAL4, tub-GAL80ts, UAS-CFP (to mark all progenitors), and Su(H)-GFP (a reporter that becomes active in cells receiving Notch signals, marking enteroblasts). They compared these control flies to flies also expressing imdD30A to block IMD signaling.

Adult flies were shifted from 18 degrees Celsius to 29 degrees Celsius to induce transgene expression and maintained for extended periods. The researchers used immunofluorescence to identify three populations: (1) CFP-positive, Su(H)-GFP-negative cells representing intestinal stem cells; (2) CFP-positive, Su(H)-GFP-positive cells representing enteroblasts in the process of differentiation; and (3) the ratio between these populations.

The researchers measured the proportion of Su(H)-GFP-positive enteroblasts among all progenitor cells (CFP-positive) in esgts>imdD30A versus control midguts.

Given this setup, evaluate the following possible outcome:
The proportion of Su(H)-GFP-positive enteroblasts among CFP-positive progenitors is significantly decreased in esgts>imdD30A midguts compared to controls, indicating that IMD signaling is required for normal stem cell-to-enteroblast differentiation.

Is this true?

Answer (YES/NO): NO